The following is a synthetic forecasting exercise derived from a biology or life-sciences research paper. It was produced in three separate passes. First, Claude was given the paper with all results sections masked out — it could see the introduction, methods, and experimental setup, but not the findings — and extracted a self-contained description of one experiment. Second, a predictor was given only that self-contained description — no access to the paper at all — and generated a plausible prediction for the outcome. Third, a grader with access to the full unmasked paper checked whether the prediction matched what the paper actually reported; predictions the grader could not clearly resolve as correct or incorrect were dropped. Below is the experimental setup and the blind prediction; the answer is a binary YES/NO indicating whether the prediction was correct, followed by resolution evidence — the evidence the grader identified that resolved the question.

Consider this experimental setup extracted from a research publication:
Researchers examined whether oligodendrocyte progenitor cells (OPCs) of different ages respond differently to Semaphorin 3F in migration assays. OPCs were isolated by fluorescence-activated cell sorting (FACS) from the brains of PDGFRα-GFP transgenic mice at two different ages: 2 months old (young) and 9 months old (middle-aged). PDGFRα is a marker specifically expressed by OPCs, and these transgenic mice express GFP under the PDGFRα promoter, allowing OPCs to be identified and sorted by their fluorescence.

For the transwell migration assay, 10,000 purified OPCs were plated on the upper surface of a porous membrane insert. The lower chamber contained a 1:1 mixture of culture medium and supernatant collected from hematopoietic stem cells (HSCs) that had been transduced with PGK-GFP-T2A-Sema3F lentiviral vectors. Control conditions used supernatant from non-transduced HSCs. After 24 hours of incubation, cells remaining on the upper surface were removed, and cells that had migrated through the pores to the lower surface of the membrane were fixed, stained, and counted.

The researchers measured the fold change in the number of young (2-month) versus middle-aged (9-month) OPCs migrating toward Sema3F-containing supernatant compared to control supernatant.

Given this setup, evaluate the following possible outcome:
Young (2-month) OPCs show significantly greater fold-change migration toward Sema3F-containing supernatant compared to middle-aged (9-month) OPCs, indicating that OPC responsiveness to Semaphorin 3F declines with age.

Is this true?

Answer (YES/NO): NO